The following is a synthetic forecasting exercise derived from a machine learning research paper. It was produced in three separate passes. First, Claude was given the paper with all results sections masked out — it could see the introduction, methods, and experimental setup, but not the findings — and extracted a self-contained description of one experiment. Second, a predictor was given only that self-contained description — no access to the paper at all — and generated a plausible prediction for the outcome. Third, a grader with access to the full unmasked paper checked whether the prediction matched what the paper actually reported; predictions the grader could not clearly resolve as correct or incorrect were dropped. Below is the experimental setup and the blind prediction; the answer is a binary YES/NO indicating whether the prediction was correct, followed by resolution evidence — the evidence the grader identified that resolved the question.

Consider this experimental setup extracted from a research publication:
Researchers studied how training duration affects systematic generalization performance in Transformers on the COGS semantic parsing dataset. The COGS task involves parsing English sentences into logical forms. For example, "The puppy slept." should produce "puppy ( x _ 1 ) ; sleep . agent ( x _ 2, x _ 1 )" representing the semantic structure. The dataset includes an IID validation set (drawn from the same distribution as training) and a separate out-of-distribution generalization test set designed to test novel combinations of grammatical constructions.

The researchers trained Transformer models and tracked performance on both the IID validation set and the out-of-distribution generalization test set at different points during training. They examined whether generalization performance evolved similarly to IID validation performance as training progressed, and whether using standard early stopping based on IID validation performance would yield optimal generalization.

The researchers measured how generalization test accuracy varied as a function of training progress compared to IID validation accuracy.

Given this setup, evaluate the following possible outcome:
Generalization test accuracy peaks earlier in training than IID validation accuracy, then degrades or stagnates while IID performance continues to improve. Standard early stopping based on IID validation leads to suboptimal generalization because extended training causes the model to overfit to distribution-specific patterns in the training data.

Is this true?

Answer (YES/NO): NO